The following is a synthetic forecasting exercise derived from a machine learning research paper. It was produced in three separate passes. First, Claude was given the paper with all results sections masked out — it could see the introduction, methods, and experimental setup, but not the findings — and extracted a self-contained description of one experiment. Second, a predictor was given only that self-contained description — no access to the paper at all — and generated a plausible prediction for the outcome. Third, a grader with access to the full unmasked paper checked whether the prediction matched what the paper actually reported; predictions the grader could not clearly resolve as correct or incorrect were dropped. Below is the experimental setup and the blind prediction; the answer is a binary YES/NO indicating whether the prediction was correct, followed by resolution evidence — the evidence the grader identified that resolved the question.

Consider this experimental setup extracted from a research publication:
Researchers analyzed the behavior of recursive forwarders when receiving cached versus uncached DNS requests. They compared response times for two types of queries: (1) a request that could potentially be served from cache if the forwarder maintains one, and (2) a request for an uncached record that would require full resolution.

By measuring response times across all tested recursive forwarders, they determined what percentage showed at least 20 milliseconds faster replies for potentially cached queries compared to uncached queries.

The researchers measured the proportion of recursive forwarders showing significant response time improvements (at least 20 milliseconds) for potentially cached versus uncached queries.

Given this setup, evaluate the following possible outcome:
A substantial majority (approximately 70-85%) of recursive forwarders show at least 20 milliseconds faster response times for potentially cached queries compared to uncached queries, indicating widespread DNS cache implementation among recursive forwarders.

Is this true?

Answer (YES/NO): NO